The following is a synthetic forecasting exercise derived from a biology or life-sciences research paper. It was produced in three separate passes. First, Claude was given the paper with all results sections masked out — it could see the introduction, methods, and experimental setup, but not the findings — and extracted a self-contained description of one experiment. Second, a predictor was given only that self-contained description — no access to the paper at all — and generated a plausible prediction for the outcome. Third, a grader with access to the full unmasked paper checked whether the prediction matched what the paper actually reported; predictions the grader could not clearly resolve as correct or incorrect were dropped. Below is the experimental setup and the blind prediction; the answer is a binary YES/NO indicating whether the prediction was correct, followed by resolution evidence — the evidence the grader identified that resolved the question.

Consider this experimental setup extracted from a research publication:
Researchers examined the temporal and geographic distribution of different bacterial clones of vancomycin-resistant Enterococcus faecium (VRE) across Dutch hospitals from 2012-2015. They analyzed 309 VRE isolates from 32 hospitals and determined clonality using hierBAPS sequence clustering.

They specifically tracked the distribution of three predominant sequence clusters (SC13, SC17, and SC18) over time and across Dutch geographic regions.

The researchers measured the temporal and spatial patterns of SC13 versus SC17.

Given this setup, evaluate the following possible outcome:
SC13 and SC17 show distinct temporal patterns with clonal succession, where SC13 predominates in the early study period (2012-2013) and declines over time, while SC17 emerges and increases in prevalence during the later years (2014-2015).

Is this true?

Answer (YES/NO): NO